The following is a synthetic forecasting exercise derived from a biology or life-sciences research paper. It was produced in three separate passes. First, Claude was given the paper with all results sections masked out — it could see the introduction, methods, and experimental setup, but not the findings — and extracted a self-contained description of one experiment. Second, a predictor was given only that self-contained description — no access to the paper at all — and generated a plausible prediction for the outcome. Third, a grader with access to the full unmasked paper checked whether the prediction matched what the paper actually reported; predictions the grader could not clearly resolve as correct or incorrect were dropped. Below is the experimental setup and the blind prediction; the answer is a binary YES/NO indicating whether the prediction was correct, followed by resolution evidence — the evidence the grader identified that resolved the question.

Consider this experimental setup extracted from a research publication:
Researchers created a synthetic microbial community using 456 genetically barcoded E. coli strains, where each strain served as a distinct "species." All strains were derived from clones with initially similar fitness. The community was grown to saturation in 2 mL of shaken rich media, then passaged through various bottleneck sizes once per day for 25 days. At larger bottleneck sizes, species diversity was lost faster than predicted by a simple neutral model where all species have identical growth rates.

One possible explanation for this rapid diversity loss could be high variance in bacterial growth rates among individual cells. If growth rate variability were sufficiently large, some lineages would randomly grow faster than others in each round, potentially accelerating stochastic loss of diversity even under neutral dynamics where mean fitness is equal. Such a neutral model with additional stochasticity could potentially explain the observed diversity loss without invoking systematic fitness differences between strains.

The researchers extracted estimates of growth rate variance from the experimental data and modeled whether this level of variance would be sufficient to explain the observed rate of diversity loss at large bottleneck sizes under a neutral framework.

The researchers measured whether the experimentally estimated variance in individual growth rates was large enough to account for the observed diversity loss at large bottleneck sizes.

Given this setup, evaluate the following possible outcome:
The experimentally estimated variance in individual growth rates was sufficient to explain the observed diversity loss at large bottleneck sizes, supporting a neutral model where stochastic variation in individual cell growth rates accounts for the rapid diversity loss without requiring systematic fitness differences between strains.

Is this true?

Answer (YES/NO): NO